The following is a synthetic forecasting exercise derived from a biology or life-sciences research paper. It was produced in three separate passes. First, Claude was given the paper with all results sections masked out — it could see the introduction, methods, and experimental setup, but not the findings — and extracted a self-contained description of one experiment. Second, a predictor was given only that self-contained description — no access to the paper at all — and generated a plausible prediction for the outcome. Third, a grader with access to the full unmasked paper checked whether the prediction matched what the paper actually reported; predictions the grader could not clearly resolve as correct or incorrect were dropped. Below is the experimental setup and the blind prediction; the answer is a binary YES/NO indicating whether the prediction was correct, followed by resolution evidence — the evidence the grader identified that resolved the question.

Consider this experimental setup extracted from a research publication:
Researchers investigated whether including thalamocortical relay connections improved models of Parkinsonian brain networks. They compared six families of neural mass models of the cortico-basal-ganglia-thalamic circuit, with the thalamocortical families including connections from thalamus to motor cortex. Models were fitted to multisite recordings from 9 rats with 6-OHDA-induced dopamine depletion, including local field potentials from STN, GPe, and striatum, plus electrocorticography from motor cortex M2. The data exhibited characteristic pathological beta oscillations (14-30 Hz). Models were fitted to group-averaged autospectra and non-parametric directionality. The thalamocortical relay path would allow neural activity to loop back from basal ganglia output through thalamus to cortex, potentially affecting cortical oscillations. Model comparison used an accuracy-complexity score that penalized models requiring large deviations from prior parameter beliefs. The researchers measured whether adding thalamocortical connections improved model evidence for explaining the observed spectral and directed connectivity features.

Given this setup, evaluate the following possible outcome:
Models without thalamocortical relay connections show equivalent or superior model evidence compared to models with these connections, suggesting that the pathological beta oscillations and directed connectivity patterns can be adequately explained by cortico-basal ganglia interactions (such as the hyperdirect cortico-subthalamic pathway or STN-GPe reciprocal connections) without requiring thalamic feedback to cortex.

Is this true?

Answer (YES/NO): NO